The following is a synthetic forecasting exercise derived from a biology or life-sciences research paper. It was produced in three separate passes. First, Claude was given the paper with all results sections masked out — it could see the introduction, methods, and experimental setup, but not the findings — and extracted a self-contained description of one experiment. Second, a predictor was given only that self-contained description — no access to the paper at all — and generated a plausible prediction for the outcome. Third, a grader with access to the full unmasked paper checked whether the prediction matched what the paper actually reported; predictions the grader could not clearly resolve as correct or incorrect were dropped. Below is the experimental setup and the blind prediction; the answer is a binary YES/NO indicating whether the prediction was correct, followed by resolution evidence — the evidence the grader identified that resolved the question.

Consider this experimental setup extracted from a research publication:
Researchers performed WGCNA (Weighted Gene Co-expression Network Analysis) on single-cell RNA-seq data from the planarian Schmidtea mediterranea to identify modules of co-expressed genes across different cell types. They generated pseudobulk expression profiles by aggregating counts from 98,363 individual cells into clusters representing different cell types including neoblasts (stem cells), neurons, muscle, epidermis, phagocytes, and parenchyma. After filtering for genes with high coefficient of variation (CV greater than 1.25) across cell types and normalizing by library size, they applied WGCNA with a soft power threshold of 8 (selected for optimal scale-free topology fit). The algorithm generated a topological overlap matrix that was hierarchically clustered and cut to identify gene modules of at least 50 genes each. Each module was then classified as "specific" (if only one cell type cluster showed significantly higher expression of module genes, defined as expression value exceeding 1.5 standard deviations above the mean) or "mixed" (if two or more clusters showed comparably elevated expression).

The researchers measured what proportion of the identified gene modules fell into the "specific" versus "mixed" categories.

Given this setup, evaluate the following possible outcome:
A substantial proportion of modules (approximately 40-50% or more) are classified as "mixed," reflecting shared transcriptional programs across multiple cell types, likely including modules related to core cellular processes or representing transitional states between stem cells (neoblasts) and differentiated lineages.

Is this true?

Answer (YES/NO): YES